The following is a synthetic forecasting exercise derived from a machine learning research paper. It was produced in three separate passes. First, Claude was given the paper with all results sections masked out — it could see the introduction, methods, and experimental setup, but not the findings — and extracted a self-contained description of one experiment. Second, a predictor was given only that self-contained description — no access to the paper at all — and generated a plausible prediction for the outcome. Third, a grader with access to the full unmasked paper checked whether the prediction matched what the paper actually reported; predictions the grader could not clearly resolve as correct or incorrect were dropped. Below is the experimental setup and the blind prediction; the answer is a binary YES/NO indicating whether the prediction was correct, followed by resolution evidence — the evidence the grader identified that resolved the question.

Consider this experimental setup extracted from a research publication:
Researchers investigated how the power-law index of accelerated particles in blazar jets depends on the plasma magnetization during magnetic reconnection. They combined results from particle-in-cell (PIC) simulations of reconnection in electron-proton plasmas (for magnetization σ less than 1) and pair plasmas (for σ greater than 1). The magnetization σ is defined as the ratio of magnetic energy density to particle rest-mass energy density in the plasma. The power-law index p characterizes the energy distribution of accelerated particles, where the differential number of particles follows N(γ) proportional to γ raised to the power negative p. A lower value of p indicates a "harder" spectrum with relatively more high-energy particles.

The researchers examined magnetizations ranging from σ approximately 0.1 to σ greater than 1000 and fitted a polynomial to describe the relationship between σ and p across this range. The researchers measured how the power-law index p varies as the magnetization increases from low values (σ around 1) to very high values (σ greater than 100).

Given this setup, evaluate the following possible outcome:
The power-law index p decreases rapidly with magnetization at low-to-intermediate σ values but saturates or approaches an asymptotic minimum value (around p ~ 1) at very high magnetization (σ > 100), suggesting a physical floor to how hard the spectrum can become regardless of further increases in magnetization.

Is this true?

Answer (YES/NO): YES